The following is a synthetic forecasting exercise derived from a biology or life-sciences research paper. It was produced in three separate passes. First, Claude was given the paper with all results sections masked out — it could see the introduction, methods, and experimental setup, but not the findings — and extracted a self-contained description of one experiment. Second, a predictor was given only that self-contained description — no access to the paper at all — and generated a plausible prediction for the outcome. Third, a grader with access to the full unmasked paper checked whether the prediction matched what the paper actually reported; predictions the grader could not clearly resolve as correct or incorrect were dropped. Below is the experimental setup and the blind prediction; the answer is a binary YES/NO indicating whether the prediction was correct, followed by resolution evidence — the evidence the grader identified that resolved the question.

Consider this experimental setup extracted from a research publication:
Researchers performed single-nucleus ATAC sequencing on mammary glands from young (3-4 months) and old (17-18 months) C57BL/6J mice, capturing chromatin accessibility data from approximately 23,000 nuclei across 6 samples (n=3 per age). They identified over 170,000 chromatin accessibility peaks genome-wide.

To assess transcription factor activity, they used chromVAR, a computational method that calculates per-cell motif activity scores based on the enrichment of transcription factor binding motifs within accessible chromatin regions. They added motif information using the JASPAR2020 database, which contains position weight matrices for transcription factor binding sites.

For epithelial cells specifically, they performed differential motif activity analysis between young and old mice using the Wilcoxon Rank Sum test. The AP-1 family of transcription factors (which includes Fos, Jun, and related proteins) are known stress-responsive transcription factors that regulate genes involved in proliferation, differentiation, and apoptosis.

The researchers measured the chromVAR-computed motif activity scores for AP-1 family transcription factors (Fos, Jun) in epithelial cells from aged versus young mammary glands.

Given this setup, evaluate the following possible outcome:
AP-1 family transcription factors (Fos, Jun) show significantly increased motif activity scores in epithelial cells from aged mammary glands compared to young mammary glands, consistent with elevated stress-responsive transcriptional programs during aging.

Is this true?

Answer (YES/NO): NO